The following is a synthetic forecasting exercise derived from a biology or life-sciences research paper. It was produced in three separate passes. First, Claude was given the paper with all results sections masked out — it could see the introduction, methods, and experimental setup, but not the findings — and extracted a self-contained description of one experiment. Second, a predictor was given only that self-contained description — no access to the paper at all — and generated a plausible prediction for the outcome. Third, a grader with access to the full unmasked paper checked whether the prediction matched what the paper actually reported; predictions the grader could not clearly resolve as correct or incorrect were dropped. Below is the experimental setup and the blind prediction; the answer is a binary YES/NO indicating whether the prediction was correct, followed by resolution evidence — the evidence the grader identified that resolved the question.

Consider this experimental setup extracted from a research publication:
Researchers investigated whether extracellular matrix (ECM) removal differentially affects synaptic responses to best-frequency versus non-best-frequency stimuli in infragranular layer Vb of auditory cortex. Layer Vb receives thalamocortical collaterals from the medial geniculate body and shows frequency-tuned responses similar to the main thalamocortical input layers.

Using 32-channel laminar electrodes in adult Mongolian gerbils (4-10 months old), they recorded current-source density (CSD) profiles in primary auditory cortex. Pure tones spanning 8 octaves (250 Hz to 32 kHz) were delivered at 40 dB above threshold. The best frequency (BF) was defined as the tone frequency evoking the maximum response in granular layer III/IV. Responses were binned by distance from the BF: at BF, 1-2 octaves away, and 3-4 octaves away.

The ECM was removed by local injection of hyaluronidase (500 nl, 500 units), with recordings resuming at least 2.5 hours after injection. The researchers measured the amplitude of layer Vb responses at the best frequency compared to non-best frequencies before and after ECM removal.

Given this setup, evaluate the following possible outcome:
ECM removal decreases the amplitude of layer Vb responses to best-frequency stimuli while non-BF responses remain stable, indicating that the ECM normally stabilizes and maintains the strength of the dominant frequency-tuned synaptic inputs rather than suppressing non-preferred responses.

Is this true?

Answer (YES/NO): NO